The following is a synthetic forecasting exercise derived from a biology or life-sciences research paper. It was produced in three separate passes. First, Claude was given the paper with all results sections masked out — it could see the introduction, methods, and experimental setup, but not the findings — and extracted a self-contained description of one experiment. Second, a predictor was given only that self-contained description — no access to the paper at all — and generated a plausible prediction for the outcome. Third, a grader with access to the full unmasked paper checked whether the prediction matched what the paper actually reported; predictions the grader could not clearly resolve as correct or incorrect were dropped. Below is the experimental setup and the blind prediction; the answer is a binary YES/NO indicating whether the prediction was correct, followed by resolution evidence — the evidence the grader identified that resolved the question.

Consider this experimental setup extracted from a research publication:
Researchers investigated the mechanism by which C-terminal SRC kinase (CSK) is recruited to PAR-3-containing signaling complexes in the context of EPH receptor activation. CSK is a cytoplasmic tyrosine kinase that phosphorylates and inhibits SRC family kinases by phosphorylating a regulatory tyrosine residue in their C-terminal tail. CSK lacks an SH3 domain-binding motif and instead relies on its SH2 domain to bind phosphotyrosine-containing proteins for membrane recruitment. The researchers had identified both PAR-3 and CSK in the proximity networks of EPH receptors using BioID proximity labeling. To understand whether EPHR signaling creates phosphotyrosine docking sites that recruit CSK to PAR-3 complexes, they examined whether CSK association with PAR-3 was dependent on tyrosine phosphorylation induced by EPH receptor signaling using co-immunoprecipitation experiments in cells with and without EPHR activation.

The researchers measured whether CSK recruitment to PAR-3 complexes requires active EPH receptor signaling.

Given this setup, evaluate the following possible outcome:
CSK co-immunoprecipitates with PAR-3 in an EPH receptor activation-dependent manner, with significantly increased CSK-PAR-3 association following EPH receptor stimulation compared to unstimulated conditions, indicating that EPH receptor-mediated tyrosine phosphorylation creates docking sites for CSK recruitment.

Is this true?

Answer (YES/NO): YES